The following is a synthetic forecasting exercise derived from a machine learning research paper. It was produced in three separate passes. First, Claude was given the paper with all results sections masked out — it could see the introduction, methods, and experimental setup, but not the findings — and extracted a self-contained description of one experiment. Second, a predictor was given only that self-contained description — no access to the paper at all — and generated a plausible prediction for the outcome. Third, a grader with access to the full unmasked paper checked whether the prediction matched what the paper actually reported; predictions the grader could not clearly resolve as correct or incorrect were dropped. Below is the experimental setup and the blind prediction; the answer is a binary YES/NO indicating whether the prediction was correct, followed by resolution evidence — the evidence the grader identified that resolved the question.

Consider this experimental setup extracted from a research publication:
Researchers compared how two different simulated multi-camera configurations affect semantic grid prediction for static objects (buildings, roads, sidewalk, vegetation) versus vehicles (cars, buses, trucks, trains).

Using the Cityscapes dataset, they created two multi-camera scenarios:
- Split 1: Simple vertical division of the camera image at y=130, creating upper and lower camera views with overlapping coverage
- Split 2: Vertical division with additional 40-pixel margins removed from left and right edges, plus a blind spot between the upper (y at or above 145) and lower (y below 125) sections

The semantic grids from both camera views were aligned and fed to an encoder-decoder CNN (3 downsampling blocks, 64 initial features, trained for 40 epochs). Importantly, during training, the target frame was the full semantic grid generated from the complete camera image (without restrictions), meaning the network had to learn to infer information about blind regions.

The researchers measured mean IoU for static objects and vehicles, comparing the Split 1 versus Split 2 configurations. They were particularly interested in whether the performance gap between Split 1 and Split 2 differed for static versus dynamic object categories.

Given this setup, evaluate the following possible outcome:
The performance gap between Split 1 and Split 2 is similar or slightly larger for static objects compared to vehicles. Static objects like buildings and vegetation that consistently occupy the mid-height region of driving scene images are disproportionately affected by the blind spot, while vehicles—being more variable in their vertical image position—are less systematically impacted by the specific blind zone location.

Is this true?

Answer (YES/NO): NO